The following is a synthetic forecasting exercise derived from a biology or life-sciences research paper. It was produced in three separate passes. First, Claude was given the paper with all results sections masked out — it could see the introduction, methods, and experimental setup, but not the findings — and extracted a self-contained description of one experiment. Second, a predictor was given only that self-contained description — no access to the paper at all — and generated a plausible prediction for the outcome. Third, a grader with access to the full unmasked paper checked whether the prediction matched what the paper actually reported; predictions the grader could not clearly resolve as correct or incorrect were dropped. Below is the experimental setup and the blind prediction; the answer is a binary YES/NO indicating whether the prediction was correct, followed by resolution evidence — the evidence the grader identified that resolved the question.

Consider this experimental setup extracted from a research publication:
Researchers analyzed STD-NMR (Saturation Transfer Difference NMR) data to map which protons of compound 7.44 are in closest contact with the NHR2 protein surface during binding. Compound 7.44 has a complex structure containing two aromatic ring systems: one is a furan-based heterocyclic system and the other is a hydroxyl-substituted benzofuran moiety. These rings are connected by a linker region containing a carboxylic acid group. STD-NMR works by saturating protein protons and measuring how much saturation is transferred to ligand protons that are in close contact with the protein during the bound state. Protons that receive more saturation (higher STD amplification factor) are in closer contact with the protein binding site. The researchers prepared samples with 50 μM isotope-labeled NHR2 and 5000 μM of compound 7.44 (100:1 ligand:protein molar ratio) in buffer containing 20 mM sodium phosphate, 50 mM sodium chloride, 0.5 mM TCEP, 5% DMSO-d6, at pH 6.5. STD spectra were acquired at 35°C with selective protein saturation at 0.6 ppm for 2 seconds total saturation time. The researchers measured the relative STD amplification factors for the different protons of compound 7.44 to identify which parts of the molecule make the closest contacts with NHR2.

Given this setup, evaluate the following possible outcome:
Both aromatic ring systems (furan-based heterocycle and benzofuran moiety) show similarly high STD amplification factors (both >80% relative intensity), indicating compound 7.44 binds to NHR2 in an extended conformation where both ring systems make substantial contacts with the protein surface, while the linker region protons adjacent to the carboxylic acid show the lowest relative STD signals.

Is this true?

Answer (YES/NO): NO